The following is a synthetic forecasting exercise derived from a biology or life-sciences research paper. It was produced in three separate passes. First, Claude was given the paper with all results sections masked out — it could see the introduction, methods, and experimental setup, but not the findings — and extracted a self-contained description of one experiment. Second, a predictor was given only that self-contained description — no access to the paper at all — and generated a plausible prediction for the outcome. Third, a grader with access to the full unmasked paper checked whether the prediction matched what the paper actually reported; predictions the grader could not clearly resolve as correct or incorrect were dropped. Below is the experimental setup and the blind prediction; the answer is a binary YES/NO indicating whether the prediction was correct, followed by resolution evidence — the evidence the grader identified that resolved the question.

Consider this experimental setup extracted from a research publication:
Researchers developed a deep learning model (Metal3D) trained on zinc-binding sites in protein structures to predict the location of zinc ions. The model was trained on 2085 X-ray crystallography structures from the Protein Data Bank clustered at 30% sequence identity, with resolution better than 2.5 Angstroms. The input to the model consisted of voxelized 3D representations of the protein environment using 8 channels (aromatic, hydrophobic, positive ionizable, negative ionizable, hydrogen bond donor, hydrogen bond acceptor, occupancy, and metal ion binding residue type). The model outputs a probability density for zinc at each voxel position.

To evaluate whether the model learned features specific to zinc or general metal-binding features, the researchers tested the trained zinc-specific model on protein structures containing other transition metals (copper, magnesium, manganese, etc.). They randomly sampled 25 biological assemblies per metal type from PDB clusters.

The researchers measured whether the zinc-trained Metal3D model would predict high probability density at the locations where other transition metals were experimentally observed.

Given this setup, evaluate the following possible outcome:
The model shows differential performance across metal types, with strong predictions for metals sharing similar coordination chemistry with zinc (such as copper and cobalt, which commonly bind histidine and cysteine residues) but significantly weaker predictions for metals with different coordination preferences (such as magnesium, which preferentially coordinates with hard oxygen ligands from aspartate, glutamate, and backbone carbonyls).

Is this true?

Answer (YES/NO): YES